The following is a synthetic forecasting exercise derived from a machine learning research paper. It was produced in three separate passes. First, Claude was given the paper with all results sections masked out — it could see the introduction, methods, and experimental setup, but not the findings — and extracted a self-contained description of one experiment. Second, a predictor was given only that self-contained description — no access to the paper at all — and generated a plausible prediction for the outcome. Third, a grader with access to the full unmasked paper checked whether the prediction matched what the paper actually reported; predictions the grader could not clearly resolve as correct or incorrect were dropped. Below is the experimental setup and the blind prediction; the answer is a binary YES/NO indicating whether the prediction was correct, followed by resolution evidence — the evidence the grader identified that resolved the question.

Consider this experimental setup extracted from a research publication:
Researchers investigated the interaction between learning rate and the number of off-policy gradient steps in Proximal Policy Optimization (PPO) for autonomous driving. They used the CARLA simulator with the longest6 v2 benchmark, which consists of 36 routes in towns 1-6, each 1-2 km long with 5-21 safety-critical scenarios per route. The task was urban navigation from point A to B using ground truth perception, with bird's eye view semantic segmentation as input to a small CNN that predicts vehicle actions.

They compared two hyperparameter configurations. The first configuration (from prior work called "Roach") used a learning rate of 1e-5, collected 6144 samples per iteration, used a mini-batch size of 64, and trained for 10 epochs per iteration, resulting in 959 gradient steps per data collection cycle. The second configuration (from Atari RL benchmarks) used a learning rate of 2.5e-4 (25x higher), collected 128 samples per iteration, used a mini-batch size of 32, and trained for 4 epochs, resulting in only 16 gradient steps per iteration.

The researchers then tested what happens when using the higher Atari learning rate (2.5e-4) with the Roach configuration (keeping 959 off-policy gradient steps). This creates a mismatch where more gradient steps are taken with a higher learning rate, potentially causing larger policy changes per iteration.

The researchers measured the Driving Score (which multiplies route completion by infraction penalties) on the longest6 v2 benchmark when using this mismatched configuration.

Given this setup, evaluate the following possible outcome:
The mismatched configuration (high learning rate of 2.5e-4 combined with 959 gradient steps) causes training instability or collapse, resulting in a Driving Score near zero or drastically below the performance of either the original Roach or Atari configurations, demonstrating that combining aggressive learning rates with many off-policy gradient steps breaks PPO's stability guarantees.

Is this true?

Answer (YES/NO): YES